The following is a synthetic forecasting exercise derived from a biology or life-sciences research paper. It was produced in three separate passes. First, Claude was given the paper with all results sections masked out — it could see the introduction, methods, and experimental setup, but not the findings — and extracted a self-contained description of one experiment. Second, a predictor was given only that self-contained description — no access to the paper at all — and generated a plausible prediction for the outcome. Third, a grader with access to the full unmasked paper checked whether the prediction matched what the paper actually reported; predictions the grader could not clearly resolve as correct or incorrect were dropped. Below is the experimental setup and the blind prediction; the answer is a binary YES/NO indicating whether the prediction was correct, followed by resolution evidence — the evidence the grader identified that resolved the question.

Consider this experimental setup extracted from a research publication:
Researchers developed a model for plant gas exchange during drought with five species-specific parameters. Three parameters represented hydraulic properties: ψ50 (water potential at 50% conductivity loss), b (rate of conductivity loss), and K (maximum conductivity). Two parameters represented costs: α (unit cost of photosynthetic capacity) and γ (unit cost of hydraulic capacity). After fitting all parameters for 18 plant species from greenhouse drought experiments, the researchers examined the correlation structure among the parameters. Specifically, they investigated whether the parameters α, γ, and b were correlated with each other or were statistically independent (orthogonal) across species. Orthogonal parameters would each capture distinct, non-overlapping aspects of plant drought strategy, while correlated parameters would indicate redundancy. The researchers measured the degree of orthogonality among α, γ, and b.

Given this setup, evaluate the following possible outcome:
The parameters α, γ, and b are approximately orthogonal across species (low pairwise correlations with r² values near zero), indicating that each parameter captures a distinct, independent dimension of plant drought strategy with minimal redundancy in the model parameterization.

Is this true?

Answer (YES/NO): YES